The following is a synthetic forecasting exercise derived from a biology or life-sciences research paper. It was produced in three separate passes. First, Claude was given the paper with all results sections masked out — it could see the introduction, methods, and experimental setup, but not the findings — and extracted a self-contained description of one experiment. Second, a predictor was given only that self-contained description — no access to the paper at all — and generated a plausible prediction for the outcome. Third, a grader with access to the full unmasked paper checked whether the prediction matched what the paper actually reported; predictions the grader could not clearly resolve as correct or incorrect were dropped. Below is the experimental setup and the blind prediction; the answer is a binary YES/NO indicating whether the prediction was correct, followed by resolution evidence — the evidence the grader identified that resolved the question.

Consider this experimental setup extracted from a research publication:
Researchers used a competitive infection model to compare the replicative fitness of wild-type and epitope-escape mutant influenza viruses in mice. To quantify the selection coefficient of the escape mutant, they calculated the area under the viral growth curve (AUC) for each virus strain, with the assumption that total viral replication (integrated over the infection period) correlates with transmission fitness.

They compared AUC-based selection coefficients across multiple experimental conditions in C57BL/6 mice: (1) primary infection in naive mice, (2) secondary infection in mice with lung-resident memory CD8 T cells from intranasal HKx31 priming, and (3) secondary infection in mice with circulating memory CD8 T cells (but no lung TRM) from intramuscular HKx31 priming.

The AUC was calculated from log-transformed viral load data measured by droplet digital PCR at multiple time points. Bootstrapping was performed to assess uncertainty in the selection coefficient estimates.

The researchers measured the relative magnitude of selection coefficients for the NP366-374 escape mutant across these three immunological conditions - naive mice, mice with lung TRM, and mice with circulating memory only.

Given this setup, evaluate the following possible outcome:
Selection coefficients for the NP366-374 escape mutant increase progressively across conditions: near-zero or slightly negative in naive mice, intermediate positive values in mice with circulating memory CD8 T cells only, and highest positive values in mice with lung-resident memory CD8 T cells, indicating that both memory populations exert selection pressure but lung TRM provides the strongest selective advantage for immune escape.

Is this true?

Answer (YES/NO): NO